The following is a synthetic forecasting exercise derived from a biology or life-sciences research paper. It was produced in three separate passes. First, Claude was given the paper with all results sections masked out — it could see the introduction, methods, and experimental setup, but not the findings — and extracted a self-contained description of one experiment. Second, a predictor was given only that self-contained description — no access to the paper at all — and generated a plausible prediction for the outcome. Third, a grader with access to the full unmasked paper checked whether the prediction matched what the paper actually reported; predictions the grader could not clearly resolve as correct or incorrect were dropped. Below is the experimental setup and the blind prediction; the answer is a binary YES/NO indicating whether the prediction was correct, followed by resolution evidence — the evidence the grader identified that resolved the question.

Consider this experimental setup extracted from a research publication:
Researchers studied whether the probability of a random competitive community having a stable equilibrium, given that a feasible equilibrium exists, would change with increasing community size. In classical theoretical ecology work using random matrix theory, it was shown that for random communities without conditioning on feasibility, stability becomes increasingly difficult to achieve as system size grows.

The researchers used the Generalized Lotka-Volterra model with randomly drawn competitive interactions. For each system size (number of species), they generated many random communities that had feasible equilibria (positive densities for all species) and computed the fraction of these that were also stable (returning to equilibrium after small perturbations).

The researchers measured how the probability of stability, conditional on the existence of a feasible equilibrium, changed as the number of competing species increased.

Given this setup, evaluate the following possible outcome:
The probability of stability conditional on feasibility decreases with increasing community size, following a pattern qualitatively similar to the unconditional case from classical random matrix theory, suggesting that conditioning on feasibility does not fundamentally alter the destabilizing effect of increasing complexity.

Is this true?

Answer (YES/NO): NO